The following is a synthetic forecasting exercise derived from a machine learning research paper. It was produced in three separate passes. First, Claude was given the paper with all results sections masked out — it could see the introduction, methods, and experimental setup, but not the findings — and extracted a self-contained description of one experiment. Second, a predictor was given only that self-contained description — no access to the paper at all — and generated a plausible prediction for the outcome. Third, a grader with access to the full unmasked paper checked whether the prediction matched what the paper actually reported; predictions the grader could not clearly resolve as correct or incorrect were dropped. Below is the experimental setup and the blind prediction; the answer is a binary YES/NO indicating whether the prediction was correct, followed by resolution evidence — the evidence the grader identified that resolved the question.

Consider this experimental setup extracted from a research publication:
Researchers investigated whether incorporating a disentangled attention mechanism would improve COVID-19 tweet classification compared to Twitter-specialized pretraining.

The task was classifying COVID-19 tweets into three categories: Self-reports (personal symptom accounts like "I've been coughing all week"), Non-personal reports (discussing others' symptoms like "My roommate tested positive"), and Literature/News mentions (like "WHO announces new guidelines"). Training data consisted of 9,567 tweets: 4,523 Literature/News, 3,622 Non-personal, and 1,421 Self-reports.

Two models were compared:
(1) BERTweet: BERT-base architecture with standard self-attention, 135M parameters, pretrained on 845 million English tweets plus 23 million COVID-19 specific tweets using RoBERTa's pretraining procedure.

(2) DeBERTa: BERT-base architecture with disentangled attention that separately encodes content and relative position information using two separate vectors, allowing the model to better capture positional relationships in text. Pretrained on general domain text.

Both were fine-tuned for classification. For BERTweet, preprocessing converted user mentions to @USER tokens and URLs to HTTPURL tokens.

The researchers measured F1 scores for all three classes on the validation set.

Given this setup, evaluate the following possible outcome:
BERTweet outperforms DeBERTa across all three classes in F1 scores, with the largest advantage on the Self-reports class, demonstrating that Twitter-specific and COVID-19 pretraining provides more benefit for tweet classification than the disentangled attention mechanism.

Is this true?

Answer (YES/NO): YES